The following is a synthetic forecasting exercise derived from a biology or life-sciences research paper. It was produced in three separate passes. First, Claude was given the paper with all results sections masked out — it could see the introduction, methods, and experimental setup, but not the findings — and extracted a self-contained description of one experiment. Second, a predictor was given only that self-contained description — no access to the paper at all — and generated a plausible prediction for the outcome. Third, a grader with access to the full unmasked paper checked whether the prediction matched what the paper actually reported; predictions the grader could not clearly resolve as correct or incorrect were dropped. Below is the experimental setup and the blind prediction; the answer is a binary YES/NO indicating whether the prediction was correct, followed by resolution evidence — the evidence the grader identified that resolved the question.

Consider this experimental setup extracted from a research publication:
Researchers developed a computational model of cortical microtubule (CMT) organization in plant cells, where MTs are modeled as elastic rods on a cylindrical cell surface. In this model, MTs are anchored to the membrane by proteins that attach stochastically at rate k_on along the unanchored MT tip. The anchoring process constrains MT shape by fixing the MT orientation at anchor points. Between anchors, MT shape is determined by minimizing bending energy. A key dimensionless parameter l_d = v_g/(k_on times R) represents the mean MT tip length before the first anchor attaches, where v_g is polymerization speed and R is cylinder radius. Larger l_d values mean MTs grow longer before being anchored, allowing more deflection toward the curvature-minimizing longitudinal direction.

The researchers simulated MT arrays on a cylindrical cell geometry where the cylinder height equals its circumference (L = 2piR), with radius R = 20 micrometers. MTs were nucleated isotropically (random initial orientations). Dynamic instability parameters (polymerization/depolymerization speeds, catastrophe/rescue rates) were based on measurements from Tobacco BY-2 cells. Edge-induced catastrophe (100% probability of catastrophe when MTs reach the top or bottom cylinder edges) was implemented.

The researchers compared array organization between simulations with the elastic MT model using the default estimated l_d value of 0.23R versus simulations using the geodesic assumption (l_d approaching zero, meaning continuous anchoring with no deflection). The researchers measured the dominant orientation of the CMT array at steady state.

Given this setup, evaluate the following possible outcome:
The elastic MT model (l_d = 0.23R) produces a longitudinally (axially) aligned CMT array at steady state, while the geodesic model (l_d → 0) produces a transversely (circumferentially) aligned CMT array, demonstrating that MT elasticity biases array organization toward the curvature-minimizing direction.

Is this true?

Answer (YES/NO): NO